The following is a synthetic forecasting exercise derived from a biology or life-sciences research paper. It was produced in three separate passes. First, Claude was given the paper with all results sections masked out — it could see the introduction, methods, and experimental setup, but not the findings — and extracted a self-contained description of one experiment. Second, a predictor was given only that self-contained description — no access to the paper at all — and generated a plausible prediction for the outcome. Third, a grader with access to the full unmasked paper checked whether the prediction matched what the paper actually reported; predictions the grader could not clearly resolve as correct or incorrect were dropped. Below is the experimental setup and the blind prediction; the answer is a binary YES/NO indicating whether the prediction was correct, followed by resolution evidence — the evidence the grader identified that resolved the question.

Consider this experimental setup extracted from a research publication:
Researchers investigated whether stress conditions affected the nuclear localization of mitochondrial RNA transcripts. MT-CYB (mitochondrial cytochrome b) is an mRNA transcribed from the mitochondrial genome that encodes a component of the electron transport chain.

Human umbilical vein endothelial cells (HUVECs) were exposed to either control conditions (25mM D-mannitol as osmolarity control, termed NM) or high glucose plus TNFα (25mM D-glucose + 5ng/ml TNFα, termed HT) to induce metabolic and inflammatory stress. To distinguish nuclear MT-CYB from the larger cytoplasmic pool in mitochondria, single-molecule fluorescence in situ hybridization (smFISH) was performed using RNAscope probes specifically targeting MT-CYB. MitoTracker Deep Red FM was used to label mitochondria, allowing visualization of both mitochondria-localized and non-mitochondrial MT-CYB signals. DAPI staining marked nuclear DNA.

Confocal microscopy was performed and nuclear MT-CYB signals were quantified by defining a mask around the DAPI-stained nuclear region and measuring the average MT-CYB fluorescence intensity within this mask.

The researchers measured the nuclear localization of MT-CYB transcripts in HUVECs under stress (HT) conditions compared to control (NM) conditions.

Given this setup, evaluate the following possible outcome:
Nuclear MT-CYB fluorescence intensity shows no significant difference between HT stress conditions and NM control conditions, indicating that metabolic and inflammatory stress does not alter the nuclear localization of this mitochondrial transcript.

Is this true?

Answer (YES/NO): NO